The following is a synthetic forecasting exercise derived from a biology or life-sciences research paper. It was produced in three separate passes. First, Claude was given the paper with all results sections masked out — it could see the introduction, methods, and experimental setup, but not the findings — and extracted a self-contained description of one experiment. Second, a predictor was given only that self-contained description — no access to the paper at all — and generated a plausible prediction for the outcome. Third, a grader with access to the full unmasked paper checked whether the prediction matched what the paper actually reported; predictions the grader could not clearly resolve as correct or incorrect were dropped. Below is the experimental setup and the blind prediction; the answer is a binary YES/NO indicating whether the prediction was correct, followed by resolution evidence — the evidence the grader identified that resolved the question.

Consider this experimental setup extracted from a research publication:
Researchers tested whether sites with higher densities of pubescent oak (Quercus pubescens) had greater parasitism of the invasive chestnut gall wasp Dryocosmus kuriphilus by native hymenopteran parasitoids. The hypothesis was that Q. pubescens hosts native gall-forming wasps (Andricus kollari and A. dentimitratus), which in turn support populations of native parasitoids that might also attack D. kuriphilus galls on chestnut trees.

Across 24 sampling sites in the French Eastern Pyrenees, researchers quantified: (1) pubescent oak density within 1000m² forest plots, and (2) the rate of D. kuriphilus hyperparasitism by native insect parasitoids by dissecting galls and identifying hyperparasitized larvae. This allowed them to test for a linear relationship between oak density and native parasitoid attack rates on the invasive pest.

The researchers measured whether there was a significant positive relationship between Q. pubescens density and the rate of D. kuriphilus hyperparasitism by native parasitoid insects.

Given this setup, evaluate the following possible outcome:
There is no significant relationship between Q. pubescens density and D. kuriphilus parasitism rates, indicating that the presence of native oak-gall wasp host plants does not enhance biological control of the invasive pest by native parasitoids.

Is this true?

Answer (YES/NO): NO